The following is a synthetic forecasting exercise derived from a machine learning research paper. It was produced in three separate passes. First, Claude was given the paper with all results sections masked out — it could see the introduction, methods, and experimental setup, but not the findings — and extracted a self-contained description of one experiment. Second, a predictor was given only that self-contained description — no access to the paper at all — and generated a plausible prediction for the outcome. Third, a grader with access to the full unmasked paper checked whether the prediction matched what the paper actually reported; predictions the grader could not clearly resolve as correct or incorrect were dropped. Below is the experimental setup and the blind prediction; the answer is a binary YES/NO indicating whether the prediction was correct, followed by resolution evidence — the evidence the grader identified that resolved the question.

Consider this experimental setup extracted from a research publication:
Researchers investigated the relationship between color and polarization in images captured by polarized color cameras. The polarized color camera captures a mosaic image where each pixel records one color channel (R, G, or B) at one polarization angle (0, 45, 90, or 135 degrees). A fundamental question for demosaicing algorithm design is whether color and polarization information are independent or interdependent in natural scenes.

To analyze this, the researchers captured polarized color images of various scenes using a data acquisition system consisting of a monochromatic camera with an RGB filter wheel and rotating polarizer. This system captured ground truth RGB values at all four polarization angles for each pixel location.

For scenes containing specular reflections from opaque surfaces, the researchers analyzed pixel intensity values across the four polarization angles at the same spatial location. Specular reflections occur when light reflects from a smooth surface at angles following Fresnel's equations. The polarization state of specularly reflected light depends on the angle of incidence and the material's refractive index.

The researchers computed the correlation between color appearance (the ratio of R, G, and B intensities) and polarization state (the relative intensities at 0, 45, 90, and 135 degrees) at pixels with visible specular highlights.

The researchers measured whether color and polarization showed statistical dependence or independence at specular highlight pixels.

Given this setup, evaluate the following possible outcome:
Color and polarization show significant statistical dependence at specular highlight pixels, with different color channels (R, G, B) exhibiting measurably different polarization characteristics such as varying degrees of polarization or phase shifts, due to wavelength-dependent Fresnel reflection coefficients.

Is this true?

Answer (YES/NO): NO